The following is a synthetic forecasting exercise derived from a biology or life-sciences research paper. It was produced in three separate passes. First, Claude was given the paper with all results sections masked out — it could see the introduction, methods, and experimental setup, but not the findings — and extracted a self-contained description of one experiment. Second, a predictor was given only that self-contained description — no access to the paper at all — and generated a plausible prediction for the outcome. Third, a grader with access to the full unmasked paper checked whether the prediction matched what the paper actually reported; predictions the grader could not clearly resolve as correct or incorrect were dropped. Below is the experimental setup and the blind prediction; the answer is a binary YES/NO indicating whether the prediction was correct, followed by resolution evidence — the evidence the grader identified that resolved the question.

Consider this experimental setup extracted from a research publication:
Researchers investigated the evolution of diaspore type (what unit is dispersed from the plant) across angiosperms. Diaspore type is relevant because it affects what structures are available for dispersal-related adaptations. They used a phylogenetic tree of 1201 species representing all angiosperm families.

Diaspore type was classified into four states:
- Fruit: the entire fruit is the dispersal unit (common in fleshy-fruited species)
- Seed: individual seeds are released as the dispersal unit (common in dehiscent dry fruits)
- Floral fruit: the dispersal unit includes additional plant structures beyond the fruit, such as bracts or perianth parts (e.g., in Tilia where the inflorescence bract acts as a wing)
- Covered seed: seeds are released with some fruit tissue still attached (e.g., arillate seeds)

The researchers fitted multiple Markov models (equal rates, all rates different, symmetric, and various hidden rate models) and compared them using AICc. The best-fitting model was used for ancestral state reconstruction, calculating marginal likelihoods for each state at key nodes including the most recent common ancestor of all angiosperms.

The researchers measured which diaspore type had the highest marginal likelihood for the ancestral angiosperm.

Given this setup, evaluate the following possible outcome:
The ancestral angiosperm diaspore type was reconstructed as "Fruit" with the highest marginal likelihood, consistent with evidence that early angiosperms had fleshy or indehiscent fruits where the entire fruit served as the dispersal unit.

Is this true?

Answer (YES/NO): YES